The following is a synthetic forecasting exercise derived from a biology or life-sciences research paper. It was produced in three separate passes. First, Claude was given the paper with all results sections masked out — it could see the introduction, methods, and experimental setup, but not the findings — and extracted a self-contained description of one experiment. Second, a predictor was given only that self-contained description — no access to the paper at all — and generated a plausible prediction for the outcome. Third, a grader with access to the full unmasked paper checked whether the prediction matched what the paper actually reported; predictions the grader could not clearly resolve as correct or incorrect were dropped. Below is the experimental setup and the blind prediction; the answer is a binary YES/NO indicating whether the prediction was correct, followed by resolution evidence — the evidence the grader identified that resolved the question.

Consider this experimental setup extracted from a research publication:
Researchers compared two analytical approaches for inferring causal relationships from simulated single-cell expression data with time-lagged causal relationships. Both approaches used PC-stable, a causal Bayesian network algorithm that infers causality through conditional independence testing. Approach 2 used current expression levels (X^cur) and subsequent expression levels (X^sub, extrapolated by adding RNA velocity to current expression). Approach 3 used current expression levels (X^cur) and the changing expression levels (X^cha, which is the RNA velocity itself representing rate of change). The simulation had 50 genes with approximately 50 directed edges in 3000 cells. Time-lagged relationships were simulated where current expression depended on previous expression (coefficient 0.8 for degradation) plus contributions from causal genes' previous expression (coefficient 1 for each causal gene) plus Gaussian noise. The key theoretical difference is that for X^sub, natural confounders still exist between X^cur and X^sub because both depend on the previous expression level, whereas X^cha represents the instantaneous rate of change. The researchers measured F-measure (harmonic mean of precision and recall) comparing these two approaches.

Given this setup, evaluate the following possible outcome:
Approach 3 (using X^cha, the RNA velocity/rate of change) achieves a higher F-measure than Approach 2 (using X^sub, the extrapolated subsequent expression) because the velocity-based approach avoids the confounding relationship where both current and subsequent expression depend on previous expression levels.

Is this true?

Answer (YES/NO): YES